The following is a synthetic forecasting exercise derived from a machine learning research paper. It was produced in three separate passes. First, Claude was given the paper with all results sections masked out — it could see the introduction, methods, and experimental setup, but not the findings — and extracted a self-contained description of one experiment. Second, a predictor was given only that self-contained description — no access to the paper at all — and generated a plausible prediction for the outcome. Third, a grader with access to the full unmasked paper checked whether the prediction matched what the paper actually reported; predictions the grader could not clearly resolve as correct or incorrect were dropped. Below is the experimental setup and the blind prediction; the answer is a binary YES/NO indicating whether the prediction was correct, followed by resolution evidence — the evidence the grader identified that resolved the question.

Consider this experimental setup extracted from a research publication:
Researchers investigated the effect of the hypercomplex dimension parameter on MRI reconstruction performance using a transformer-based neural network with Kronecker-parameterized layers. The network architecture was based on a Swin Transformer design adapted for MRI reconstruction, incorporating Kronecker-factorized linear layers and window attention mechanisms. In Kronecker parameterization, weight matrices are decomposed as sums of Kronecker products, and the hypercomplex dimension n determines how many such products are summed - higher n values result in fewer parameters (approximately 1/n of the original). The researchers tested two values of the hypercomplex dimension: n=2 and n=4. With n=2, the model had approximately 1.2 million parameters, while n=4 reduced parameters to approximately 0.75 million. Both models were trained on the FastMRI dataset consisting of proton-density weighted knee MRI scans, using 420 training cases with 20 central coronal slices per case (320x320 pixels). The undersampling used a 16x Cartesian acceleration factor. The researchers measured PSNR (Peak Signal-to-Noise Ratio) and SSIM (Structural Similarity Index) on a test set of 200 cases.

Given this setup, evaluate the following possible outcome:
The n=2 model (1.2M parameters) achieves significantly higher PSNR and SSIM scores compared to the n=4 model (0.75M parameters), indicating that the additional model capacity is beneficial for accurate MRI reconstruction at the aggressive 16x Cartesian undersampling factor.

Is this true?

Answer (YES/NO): NO